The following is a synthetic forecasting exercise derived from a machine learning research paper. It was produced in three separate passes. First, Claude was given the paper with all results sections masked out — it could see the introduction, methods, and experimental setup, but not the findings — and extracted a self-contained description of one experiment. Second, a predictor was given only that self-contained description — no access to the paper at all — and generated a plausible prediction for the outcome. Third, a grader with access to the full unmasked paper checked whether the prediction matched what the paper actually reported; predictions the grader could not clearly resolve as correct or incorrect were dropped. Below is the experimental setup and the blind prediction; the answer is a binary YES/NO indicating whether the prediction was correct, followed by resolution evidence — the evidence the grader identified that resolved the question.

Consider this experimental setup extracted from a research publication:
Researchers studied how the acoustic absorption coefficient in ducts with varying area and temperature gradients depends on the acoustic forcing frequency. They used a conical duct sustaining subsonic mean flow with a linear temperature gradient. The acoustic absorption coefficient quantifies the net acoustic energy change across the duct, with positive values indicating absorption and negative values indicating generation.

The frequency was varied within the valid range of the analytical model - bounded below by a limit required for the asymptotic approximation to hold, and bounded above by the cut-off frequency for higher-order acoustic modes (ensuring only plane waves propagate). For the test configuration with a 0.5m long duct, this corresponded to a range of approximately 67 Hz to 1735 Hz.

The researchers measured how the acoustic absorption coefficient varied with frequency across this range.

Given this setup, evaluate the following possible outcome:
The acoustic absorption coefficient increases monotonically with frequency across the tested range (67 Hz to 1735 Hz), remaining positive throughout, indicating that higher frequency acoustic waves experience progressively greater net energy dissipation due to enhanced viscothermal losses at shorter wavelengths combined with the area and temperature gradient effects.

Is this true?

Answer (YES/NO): NO